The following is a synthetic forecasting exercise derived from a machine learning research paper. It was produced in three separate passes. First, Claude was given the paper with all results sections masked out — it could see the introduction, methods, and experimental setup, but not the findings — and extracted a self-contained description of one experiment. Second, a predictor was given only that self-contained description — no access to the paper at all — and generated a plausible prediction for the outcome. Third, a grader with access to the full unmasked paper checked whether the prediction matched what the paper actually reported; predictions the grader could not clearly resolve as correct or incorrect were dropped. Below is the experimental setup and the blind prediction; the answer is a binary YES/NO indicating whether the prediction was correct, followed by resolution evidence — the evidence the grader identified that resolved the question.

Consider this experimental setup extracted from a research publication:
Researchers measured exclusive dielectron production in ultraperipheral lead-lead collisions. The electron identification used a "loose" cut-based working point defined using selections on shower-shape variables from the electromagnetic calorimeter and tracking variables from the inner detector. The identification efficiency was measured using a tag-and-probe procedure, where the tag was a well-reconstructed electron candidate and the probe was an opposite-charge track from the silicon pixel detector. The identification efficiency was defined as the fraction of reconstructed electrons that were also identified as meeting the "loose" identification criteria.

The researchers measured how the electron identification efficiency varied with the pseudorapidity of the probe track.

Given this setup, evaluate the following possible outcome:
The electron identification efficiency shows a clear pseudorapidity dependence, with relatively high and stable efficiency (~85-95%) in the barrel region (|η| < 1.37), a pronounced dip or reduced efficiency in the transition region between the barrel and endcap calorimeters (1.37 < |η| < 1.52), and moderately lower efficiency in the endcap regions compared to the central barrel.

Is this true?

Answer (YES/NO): NO